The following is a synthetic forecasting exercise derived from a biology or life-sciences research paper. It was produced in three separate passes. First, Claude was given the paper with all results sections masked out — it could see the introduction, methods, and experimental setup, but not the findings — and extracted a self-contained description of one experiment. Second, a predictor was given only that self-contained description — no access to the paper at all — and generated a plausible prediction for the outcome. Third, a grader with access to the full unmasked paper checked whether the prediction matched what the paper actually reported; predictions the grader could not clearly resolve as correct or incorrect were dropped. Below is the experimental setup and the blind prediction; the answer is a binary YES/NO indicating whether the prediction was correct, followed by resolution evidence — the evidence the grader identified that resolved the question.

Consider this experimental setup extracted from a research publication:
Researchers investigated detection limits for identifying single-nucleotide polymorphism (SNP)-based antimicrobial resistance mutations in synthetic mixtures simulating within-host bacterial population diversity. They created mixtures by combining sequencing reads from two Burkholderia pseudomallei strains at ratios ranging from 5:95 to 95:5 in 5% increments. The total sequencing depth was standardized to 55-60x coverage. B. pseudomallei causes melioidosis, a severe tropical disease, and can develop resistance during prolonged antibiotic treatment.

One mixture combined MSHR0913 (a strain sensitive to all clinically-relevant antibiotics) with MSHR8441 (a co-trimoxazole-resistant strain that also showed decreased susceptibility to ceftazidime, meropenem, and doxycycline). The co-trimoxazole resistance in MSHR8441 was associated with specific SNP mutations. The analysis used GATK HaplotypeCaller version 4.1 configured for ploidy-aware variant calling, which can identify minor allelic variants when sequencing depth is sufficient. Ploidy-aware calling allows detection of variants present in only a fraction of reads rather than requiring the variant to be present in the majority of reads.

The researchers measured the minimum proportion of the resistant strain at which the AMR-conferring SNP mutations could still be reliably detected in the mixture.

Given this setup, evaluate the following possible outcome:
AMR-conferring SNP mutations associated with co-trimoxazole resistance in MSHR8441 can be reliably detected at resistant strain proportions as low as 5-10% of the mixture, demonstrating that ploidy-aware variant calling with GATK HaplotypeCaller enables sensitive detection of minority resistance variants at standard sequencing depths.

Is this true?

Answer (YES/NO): NO